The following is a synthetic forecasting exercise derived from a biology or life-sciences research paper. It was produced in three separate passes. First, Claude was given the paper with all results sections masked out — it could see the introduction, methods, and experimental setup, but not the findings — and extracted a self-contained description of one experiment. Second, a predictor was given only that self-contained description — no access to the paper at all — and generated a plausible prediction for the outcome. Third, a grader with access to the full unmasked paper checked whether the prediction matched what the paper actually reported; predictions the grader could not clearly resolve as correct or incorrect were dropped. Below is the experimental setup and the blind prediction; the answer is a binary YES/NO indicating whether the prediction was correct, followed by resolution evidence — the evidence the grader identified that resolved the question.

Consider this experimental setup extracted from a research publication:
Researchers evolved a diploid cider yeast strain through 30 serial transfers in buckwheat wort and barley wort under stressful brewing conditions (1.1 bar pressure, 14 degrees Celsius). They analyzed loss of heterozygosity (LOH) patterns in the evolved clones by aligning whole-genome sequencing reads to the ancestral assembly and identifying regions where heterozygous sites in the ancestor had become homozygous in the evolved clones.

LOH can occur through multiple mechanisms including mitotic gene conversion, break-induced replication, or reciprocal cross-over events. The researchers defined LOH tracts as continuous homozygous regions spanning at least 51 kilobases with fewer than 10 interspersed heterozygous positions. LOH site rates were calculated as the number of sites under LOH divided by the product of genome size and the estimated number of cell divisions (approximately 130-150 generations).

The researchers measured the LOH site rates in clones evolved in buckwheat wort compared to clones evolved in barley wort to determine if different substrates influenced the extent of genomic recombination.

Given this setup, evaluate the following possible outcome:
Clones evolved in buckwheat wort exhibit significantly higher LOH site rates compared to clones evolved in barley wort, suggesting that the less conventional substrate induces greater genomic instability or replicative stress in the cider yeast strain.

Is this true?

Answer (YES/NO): NO